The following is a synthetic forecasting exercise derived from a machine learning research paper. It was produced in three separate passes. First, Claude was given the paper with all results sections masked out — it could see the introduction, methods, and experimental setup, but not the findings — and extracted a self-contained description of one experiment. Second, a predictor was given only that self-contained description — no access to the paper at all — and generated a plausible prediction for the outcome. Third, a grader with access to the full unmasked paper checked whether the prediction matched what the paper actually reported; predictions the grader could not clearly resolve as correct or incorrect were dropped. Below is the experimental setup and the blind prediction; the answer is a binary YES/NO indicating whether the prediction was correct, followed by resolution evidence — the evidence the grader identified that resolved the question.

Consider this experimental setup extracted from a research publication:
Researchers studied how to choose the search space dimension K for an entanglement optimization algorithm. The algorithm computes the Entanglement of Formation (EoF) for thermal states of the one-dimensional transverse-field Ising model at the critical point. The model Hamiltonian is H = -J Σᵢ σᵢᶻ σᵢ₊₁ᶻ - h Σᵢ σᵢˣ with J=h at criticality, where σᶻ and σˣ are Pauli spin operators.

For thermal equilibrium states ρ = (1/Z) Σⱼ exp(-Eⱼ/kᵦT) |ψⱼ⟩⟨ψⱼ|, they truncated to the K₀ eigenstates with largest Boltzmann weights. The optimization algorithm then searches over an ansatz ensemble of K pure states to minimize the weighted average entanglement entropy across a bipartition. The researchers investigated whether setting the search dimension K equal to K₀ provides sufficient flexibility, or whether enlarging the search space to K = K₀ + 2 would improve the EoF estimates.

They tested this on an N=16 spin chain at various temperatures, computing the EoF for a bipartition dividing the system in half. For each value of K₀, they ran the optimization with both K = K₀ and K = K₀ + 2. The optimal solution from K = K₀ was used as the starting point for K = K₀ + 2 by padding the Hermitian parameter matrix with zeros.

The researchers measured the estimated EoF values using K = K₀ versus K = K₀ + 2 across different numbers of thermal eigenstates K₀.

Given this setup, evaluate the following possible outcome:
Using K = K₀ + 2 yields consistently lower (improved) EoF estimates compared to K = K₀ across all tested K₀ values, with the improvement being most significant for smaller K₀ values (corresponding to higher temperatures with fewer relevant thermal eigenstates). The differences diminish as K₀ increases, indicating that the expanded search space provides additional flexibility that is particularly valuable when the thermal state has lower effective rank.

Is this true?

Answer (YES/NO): NO